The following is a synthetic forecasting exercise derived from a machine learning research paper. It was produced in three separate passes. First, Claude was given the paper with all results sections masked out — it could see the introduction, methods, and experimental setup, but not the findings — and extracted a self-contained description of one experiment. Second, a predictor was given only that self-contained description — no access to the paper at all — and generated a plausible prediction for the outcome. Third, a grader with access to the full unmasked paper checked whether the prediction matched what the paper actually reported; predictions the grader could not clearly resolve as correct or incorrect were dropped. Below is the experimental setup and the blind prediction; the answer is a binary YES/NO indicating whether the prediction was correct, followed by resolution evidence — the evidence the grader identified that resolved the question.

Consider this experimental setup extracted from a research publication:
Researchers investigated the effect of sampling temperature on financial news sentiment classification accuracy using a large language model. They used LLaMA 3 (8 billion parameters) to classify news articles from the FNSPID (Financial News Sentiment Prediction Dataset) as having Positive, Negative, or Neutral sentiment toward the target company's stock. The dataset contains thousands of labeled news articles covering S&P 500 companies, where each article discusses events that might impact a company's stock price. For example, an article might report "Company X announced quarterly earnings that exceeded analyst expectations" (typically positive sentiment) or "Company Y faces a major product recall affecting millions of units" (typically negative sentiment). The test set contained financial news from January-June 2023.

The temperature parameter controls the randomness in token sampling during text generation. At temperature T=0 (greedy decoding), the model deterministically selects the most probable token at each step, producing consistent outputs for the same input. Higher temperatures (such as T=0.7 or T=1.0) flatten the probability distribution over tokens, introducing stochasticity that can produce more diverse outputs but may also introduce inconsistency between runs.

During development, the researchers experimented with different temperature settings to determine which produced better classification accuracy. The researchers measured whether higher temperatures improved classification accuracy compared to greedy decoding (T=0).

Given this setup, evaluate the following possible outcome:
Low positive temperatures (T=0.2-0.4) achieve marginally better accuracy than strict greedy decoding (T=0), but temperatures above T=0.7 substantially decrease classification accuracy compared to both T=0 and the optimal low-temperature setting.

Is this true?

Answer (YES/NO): NO